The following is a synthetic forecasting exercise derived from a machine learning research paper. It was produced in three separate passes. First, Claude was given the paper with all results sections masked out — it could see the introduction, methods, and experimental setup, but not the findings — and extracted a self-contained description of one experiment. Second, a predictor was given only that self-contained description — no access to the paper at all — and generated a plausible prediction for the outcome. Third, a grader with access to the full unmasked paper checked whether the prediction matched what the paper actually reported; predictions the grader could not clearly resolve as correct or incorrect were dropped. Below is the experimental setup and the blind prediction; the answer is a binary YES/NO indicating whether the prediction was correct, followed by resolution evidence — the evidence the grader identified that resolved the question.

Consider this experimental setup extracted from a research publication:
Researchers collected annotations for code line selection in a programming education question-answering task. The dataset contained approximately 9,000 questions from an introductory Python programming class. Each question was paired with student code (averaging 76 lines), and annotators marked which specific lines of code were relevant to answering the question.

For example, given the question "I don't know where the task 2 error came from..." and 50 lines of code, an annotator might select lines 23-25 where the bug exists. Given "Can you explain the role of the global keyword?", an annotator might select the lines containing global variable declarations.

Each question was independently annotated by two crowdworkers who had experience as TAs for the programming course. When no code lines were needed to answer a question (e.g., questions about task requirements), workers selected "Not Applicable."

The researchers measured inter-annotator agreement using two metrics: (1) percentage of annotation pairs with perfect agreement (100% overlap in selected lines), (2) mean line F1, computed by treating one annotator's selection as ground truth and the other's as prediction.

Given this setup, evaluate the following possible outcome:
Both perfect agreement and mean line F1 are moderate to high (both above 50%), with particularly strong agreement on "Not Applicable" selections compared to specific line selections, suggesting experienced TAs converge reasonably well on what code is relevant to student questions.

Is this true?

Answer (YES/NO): NO